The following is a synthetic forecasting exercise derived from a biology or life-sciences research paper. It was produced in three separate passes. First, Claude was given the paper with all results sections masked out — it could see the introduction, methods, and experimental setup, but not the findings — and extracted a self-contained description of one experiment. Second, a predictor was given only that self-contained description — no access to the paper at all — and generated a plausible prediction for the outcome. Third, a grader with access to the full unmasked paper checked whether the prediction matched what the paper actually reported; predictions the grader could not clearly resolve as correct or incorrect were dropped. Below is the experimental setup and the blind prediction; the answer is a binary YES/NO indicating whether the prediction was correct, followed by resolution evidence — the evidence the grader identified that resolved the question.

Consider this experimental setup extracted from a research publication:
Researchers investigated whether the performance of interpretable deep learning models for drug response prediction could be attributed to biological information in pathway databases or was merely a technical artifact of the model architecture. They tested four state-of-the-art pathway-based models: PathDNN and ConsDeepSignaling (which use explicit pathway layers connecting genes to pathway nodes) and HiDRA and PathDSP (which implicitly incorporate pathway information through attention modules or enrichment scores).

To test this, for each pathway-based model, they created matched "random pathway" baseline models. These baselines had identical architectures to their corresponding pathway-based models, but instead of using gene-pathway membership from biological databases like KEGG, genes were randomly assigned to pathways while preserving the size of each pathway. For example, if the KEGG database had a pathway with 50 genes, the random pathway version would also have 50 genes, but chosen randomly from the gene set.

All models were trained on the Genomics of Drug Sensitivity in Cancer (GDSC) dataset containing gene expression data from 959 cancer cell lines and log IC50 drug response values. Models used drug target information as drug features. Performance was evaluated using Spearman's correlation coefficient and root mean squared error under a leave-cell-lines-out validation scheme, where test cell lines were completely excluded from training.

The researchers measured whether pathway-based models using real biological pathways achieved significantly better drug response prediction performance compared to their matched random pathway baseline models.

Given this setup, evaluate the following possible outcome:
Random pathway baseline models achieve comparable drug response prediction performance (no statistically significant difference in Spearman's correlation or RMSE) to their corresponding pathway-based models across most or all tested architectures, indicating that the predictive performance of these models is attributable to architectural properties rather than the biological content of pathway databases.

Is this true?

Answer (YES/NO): YES